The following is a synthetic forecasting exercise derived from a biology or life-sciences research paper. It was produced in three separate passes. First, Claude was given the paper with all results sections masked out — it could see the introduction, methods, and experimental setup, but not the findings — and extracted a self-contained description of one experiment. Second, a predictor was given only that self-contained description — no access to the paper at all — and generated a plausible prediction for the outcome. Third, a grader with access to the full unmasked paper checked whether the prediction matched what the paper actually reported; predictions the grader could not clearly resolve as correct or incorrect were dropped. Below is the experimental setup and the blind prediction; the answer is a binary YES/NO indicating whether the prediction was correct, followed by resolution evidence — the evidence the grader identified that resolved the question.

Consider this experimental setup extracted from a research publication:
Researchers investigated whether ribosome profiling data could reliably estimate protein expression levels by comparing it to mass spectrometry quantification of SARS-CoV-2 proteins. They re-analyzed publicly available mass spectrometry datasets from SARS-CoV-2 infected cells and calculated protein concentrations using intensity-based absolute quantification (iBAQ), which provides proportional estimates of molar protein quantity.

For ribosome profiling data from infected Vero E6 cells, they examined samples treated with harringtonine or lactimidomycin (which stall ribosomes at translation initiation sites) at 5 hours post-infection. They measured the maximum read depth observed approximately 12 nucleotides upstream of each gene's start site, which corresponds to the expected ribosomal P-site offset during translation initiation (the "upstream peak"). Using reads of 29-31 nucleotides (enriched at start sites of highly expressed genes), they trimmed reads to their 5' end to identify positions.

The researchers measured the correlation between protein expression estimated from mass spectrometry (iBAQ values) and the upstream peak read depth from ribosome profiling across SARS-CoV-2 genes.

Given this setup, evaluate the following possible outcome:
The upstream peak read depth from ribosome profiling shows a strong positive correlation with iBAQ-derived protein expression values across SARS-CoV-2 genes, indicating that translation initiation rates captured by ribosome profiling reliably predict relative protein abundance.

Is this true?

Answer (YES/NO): YES